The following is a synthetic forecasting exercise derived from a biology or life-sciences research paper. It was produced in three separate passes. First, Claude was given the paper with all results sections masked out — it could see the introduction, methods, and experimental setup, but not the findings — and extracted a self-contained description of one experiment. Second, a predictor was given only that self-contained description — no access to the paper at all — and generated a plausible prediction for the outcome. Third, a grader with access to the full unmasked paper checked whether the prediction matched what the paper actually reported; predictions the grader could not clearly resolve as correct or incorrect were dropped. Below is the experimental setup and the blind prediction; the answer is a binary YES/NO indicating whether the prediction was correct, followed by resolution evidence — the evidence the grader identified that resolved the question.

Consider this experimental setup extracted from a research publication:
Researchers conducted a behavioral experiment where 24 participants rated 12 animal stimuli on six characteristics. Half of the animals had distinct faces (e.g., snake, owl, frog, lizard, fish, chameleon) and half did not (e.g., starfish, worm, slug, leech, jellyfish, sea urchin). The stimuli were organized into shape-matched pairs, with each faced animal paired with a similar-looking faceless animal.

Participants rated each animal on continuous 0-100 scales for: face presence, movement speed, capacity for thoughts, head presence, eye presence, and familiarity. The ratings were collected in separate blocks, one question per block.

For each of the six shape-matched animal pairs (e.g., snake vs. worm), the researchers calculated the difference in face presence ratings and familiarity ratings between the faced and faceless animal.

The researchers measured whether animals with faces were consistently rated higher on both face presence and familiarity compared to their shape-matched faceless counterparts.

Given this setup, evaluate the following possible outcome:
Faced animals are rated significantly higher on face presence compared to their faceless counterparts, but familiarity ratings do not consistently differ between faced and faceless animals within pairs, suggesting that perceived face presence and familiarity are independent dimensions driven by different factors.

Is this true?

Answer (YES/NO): YES